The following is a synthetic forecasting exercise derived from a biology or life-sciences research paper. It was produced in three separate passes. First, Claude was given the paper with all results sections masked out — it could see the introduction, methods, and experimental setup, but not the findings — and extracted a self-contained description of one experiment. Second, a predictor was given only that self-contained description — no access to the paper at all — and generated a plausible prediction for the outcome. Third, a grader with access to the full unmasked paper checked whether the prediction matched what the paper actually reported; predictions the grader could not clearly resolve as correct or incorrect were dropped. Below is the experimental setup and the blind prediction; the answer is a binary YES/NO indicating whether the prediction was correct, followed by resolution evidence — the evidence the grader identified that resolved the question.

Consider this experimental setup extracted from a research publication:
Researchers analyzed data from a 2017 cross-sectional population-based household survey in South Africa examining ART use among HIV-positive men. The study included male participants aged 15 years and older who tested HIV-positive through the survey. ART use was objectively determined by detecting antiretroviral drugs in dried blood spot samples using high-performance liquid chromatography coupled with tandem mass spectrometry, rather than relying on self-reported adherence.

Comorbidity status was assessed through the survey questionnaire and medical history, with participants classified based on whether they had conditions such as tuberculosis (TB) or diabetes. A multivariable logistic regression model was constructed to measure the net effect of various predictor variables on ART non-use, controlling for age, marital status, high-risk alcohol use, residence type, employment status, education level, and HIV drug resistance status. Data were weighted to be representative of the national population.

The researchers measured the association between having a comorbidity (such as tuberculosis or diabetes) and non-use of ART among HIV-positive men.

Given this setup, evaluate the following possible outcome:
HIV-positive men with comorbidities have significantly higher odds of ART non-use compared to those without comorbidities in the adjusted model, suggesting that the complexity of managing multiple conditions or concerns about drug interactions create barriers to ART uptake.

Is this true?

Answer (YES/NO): NO